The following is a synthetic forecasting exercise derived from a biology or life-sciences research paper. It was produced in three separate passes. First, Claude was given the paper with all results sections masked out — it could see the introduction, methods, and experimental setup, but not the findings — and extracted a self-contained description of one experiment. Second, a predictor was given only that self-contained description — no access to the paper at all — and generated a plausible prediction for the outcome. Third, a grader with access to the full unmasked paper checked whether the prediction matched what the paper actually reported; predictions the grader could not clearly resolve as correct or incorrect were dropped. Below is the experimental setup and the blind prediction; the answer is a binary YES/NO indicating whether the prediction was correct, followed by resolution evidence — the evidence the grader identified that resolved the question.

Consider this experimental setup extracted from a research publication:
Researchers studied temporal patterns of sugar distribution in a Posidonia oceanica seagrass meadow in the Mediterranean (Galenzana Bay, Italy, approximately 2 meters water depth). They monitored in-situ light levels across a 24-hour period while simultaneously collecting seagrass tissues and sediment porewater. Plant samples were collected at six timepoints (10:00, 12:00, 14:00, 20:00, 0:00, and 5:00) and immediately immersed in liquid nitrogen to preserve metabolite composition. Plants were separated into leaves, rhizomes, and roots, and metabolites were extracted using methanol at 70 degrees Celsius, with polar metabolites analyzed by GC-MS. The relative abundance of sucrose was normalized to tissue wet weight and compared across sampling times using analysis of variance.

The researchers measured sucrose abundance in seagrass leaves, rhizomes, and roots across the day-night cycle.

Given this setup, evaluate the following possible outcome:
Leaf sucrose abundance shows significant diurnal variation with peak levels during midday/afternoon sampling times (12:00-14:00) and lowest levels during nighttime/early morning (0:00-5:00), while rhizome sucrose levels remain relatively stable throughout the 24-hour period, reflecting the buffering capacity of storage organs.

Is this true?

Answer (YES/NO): NO